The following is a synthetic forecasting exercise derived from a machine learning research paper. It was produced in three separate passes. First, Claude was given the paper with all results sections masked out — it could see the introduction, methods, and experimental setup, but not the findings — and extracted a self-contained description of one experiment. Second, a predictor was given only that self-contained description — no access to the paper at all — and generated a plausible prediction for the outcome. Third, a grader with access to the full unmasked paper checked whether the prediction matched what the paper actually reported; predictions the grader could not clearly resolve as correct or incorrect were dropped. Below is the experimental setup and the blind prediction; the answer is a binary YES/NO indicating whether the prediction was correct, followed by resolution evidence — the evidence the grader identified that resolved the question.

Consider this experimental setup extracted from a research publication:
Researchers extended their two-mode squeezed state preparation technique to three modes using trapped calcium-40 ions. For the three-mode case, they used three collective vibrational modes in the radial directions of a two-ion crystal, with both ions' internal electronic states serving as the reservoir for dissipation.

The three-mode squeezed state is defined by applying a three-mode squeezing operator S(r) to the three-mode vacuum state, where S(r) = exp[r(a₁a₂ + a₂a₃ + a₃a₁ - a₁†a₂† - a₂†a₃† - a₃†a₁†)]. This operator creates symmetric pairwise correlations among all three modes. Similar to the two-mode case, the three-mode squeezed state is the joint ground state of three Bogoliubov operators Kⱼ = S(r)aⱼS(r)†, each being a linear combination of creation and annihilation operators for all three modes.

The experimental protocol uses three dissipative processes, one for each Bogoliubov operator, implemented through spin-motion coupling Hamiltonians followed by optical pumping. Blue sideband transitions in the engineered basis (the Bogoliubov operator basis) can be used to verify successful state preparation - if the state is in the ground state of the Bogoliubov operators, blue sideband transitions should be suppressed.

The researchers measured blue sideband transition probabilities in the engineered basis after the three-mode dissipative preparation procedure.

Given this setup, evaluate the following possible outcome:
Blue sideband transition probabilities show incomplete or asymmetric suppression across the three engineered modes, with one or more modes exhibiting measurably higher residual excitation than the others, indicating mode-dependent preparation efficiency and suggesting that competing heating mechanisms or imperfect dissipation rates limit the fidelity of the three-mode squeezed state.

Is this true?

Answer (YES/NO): NO